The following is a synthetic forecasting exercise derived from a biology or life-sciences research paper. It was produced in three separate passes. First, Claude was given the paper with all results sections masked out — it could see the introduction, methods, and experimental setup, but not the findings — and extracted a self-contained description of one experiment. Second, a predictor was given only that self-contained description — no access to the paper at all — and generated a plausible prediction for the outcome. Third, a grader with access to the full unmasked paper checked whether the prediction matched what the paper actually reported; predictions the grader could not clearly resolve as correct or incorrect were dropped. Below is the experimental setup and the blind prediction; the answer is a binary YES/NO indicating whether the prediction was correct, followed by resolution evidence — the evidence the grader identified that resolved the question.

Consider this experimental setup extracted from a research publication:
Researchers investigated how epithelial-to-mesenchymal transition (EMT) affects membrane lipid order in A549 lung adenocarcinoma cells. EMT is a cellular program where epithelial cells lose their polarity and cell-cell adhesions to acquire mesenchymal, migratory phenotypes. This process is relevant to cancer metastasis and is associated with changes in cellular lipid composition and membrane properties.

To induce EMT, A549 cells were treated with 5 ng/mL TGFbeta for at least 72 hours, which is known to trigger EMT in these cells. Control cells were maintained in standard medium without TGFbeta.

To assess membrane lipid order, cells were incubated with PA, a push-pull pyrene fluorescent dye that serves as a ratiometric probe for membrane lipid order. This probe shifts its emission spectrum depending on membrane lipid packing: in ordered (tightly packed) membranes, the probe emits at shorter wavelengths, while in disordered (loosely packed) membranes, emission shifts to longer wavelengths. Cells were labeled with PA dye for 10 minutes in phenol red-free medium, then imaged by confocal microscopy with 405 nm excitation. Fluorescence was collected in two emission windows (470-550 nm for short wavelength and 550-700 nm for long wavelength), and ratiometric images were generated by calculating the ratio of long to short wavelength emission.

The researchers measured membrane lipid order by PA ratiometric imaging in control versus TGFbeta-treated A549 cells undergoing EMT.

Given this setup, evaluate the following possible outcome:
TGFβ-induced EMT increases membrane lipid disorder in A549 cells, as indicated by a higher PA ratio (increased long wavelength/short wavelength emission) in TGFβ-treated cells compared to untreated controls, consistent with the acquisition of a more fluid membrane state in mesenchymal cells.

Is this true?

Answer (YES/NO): YES